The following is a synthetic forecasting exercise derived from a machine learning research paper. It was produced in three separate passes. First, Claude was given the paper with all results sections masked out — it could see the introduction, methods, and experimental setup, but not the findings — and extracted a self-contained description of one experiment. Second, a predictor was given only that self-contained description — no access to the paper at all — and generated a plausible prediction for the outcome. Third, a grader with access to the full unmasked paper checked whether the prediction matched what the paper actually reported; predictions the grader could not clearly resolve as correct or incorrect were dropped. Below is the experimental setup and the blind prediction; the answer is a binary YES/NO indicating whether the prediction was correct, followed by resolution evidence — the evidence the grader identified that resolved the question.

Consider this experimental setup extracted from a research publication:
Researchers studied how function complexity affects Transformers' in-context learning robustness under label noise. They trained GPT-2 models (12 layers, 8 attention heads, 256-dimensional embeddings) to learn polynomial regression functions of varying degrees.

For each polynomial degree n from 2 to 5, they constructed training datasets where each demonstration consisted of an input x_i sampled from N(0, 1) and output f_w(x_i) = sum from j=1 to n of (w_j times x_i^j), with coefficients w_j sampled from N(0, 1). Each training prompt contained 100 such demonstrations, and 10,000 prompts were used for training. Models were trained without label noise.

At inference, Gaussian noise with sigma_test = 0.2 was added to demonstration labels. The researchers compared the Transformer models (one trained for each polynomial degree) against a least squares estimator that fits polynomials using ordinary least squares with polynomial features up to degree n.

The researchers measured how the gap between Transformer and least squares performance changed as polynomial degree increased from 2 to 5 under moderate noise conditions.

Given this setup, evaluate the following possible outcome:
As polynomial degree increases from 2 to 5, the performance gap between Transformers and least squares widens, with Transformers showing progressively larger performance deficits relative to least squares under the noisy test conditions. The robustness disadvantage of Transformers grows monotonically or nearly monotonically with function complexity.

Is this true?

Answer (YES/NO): NO